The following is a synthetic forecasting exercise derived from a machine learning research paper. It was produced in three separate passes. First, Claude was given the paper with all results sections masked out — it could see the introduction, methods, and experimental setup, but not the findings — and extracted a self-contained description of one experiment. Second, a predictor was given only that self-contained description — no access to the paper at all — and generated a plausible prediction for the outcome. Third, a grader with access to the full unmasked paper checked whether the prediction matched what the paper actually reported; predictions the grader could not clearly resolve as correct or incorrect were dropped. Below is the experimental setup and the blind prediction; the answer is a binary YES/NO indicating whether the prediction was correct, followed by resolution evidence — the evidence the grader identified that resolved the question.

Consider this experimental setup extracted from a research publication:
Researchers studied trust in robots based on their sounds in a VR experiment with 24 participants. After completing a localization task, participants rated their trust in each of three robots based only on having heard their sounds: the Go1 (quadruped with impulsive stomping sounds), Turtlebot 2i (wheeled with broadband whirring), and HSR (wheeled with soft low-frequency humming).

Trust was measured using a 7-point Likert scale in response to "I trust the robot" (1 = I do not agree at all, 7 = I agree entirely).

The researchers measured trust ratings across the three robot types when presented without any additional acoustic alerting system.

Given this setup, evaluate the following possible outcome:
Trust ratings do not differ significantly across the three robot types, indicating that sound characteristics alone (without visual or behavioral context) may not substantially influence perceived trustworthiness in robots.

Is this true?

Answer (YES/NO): NO